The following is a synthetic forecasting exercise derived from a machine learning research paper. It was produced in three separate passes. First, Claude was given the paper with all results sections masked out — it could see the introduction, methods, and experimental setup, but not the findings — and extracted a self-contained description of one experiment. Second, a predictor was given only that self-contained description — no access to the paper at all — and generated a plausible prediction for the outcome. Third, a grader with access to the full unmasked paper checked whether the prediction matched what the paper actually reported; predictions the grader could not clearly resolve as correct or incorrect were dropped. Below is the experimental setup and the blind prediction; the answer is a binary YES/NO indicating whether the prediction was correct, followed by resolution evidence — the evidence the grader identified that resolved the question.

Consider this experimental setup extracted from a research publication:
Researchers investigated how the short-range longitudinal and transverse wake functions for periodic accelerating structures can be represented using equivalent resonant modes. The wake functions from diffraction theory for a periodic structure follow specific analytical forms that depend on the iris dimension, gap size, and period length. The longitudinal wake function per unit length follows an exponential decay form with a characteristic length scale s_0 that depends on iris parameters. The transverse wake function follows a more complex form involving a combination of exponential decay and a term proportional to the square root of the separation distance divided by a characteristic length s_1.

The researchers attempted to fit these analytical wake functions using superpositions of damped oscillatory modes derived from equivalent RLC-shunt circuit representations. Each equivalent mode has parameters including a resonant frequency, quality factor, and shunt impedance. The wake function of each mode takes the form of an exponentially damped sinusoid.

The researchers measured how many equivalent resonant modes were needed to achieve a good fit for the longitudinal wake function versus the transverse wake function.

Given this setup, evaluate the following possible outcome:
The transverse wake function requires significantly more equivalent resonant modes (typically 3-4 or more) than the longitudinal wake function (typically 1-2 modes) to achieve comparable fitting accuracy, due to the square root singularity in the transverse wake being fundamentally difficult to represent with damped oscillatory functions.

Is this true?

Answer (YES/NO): NO